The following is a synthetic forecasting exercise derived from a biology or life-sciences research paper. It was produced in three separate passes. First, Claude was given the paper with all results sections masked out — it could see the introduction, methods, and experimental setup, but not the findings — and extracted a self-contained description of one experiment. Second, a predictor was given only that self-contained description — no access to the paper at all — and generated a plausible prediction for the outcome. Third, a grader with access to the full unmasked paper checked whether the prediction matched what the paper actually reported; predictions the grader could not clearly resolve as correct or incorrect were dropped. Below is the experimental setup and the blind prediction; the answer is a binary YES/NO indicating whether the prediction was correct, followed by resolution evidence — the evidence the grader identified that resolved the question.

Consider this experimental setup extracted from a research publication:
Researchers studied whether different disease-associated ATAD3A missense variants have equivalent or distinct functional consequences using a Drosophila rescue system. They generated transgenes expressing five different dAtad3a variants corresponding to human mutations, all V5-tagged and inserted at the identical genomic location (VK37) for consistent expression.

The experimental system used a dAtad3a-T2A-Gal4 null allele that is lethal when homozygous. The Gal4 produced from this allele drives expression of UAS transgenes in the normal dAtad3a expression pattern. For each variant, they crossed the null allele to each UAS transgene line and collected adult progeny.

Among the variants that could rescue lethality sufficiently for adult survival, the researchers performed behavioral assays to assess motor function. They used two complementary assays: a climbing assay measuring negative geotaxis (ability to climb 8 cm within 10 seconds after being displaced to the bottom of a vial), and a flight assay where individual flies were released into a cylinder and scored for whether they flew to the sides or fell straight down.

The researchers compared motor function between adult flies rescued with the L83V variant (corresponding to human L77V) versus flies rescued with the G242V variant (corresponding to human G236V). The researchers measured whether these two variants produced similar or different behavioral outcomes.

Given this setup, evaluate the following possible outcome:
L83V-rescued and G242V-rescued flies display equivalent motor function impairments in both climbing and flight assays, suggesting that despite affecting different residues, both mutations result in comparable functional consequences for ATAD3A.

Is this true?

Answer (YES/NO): NO